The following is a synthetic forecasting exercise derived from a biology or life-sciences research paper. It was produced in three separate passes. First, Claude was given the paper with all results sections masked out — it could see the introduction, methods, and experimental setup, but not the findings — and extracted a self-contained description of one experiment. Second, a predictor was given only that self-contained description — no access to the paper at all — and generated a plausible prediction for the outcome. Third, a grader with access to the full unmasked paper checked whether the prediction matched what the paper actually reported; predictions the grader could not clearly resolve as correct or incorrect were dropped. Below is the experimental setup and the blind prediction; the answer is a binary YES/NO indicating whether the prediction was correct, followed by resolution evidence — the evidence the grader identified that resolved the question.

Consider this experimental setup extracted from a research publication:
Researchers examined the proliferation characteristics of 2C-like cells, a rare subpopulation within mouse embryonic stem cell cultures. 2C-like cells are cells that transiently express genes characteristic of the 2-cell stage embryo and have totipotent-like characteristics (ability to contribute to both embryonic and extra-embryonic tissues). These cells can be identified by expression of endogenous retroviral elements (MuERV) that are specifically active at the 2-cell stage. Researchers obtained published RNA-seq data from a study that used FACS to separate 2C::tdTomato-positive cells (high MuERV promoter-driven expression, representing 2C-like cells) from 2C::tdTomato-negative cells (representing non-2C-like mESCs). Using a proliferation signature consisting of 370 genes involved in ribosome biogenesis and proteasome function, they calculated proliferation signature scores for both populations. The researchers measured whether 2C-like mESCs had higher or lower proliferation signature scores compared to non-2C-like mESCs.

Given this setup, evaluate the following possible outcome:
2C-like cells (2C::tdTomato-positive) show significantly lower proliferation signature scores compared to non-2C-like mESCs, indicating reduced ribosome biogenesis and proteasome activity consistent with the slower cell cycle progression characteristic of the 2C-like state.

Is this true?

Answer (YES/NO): YES